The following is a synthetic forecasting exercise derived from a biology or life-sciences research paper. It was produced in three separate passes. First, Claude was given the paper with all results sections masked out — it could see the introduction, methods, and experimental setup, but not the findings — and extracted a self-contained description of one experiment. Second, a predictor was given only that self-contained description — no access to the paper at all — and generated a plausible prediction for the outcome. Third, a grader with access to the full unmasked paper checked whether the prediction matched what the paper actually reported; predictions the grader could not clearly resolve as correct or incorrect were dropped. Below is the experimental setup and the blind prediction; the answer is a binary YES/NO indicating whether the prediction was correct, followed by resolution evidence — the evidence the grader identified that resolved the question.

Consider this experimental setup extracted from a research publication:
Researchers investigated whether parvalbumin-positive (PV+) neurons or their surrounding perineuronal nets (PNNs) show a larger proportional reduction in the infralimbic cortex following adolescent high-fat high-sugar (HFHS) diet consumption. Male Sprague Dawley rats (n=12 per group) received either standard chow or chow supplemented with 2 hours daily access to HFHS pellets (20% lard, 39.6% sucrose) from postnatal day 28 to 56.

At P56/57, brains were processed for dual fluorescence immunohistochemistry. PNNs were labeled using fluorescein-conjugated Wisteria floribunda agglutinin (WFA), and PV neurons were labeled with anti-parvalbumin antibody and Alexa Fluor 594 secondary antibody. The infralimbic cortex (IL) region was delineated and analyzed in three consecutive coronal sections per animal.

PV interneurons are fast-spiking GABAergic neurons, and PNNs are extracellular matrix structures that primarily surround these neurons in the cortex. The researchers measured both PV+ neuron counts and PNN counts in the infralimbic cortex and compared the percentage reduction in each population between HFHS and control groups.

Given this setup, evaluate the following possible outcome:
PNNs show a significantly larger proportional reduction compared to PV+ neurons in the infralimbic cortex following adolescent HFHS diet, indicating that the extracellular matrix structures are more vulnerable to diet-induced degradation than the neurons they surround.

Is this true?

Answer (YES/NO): NO